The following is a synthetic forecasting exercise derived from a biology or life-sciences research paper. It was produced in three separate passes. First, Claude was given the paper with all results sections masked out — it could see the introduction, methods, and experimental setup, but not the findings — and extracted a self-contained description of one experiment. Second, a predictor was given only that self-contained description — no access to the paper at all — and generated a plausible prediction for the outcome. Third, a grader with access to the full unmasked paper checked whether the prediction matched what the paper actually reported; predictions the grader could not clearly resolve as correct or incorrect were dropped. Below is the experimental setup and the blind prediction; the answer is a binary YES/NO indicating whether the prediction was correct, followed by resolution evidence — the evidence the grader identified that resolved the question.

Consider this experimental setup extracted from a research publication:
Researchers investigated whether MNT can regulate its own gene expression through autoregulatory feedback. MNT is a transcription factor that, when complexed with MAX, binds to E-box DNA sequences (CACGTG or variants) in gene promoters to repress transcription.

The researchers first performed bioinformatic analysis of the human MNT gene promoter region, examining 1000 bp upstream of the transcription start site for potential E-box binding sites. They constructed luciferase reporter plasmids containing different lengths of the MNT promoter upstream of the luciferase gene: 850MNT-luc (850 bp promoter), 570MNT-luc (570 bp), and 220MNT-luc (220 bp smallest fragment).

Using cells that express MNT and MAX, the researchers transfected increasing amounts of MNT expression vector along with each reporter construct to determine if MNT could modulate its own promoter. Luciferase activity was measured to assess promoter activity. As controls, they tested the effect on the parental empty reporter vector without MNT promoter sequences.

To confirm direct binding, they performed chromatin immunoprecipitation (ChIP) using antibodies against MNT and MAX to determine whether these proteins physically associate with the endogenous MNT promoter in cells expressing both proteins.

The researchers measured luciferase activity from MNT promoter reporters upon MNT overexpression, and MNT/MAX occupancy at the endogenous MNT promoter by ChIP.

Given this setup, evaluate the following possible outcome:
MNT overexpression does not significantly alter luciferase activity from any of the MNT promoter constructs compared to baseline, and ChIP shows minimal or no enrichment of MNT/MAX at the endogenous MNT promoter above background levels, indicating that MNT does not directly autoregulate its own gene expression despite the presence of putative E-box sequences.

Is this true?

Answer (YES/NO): NO